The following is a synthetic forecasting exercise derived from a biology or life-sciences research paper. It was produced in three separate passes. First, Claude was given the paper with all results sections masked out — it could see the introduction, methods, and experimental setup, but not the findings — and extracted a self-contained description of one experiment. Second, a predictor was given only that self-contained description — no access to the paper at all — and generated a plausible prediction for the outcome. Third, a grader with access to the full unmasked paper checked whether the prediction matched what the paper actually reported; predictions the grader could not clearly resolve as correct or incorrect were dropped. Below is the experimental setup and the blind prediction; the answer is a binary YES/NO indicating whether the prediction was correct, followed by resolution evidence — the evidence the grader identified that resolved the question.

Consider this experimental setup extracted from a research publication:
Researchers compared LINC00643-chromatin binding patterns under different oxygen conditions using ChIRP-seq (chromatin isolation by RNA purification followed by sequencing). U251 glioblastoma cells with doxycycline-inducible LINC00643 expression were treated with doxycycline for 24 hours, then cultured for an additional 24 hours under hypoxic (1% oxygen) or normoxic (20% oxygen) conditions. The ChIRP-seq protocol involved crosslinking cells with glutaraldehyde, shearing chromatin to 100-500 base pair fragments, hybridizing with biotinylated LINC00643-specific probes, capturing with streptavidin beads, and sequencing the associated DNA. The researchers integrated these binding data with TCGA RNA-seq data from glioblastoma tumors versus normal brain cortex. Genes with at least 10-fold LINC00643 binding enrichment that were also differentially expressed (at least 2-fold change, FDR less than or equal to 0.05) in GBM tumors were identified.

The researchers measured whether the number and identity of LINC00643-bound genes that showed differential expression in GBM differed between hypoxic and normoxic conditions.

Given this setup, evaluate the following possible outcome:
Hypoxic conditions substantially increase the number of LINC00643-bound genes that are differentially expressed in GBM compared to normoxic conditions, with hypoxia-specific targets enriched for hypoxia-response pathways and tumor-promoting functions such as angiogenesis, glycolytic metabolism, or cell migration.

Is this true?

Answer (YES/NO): YES